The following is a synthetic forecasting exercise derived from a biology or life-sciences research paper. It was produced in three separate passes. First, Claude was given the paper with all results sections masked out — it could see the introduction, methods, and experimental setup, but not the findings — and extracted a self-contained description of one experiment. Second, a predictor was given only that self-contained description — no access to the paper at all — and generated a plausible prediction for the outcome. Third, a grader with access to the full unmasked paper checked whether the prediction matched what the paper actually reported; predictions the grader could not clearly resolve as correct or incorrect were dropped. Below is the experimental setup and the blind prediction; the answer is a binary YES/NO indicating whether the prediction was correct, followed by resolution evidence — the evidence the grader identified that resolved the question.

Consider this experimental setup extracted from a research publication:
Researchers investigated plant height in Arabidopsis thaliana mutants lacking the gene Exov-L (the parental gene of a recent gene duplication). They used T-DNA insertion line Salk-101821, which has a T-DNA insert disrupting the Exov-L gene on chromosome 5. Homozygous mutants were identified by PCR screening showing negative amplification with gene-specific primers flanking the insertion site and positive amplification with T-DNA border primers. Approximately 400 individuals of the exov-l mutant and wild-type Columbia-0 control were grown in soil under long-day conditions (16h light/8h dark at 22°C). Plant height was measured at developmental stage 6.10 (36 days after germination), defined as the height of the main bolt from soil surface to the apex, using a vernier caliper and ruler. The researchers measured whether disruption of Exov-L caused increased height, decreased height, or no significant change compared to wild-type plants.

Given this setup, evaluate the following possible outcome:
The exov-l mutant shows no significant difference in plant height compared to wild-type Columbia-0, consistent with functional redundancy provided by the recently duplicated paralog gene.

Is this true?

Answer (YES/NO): NO